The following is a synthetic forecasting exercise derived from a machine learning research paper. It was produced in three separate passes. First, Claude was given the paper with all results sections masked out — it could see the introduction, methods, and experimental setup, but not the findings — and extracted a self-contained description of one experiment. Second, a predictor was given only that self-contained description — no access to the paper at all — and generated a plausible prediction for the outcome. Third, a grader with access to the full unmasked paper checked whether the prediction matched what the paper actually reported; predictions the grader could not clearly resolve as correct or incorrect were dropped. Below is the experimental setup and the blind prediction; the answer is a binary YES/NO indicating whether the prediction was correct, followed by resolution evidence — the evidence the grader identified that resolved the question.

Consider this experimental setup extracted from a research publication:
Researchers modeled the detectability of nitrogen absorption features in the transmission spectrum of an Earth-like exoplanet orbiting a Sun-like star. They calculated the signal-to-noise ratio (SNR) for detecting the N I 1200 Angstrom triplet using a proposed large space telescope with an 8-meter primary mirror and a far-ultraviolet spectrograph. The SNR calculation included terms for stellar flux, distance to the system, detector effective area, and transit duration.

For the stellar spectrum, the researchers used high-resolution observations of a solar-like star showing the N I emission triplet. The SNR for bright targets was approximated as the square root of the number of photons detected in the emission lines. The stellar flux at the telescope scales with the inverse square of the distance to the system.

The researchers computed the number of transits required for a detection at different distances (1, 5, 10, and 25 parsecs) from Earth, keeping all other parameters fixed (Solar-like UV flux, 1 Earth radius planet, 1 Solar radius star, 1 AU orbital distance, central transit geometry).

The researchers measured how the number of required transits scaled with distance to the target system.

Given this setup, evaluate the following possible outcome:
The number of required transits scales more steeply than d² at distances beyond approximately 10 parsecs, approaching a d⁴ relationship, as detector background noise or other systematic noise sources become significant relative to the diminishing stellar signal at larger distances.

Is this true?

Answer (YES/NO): NO